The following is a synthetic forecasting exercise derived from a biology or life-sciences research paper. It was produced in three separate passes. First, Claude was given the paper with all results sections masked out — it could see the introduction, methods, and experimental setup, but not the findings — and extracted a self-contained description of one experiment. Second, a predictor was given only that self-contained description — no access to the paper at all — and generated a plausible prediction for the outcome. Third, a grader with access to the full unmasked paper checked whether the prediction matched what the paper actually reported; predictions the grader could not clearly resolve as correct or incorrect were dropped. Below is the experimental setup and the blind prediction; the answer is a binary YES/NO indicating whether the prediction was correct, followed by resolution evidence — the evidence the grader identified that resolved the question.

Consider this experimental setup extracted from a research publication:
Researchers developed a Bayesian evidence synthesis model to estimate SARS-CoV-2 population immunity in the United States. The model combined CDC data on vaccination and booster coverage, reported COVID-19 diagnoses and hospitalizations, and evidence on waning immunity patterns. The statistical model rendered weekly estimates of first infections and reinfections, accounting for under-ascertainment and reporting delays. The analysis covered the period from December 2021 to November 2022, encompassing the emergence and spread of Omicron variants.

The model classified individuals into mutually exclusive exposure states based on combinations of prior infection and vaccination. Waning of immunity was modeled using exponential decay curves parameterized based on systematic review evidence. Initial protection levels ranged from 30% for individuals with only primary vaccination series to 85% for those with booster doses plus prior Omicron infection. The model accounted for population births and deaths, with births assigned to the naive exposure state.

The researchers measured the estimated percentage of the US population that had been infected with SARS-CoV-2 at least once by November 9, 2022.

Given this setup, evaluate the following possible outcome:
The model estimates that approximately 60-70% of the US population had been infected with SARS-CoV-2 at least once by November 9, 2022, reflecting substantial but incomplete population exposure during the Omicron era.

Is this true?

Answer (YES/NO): NO